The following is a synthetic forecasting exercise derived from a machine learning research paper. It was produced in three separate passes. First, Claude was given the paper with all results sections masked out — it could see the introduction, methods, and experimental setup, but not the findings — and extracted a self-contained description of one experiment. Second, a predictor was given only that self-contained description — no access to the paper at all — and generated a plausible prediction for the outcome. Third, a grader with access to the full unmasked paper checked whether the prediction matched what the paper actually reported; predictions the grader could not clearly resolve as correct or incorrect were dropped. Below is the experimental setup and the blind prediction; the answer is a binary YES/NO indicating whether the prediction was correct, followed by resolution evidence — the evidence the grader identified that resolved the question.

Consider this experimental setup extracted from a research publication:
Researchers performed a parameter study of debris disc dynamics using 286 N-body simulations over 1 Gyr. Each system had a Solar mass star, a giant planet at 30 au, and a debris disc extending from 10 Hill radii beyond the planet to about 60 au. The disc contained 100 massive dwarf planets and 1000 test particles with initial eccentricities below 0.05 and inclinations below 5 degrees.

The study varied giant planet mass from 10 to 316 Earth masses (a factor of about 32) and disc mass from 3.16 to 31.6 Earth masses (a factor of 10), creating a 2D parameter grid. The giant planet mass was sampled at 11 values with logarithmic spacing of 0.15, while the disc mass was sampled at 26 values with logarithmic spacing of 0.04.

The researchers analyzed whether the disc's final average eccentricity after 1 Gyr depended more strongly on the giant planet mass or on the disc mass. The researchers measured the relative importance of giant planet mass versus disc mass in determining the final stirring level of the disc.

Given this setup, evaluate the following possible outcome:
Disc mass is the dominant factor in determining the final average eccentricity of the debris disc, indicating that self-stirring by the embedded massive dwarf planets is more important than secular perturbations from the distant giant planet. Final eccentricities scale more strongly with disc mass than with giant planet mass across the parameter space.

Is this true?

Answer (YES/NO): NO